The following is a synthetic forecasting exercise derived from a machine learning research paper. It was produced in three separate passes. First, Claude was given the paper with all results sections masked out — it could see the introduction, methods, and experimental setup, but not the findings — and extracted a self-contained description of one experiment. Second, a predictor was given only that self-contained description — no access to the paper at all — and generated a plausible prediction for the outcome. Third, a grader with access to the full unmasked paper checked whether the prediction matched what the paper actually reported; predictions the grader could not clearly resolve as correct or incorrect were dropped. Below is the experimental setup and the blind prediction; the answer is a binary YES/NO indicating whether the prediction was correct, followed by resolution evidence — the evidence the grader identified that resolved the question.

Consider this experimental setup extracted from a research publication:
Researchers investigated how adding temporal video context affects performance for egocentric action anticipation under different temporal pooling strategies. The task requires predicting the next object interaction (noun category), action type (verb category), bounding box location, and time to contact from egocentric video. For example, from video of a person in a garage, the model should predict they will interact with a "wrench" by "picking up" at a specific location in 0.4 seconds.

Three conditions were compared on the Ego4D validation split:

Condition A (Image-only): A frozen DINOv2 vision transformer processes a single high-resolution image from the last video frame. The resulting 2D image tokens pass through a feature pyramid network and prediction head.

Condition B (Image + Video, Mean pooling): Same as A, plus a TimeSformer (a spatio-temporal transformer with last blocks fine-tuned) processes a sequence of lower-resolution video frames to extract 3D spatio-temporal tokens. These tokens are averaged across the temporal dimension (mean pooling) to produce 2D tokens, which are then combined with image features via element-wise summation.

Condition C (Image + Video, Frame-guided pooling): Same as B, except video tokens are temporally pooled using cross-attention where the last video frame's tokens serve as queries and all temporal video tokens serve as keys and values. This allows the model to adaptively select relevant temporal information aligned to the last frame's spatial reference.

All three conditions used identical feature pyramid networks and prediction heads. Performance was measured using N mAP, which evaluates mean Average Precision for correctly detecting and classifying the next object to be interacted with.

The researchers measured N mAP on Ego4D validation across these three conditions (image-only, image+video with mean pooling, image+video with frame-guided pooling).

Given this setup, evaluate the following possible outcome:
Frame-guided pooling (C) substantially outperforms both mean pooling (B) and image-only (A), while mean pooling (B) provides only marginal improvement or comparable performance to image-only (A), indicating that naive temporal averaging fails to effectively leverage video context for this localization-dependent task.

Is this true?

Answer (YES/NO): NO